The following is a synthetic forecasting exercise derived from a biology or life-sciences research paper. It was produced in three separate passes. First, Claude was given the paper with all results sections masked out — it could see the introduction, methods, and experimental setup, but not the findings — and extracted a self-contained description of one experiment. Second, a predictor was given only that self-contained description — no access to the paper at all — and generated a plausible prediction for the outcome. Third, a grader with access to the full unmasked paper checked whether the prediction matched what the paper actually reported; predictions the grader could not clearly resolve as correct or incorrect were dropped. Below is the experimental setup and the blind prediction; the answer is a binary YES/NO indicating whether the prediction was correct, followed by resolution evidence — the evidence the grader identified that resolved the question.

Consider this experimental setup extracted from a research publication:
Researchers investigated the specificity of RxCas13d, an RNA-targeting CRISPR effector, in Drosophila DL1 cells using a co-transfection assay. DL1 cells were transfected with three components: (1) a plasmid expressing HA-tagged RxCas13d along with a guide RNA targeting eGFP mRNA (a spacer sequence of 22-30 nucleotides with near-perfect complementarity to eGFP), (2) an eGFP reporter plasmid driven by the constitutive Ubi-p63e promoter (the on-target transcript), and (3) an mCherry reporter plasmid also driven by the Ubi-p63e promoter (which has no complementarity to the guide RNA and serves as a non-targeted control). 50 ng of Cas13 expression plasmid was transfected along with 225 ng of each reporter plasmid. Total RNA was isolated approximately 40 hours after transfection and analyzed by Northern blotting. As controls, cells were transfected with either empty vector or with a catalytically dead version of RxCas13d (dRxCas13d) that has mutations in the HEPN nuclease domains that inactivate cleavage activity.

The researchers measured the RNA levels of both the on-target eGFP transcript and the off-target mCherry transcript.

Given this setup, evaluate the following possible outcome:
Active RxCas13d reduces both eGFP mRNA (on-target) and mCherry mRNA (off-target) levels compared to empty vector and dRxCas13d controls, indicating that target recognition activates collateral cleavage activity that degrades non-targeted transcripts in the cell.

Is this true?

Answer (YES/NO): YES